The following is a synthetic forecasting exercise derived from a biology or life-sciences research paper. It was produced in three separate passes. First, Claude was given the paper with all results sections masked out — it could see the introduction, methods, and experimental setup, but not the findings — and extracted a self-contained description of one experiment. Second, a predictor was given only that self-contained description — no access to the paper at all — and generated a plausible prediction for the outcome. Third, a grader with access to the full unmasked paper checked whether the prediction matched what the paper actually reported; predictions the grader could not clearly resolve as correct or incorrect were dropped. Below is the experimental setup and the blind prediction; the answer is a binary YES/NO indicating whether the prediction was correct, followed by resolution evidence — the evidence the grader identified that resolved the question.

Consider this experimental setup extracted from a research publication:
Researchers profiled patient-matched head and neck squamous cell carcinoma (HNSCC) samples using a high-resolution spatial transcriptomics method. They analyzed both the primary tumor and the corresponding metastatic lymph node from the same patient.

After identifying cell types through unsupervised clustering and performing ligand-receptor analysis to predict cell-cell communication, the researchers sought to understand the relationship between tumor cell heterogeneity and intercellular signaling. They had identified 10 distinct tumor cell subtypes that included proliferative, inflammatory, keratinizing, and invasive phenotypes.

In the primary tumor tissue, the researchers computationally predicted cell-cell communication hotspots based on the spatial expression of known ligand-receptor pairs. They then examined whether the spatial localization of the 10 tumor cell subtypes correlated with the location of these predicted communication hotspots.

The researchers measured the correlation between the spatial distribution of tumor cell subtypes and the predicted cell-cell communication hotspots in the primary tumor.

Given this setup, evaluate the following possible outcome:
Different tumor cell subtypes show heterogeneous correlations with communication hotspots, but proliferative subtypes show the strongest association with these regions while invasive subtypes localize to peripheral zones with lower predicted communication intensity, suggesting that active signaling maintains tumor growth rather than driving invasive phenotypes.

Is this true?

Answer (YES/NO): NO